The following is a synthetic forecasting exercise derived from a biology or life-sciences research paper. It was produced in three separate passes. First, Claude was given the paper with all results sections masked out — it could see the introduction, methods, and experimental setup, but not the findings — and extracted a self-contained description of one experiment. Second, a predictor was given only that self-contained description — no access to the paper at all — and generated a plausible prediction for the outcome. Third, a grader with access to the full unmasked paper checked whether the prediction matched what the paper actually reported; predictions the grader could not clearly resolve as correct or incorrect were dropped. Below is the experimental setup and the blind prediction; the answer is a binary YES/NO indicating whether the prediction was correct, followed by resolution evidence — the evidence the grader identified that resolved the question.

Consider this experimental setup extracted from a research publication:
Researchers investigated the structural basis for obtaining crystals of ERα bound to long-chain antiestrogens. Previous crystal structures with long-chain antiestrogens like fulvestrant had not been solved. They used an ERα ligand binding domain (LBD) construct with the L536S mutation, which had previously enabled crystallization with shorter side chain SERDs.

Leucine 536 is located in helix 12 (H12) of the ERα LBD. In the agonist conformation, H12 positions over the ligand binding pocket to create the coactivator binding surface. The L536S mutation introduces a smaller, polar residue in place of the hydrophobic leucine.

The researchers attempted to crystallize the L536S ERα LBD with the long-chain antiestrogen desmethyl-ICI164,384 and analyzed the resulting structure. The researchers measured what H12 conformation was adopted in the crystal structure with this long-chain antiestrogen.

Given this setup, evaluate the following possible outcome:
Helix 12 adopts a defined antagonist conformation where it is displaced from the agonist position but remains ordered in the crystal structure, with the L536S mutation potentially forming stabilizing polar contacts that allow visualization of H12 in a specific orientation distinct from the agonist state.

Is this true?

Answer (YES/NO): YES